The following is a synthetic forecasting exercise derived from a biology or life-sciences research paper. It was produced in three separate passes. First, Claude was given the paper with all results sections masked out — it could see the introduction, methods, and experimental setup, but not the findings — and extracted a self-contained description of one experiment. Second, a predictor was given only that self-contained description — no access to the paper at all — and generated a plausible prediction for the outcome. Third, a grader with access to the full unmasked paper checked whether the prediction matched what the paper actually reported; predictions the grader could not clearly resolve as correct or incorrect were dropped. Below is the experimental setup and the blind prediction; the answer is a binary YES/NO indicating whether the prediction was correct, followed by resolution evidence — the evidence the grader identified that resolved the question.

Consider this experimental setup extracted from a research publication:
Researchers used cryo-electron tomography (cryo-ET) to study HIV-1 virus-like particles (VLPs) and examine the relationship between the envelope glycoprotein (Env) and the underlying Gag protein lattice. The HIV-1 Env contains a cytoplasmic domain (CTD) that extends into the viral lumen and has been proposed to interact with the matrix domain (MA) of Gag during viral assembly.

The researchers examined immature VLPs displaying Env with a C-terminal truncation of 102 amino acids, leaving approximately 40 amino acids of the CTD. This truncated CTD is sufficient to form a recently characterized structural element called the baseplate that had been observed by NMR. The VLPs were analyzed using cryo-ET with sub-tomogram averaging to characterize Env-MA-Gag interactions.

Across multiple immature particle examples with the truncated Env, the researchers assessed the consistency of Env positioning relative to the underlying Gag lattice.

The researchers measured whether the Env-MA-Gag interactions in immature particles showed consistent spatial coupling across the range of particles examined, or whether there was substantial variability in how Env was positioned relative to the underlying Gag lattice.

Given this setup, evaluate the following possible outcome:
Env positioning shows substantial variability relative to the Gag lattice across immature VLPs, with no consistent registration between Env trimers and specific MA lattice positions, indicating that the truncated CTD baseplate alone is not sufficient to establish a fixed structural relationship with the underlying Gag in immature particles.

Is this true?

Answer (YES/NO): NO